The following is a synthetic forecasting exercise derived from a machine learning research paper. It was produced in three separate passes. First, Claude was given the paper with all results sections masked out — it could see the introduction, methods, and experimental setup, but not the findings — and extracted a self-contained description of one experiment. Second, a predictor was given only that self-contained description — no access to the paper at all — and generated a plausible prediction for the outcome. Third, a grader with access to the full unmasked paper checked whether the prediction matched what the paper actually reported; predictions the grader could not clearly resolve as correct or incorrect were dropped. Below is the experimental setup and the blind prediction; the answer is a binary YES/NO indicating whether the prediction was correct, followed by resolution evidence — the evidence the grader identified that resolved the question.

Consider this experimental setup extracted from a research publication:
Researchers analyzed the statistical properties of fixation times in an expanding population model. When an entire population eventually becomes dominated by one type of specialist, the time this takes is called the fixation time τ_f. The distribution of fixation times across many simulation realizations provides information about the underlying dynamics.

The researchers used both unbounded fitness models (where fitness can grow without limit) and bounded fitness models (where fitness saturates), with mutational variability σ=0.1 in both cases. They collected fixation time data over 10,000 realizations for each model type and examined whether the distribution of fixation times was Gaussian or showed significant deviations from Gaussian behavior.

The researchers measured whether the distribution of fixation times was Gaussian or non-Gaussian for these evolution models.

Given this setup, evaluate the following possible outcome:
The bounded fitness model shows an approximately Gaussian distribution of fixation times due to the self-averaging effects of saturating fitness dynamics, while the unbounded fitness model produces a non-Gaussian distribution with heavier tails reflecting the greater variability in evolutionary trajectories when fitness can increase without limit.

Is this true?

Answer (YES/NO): NO